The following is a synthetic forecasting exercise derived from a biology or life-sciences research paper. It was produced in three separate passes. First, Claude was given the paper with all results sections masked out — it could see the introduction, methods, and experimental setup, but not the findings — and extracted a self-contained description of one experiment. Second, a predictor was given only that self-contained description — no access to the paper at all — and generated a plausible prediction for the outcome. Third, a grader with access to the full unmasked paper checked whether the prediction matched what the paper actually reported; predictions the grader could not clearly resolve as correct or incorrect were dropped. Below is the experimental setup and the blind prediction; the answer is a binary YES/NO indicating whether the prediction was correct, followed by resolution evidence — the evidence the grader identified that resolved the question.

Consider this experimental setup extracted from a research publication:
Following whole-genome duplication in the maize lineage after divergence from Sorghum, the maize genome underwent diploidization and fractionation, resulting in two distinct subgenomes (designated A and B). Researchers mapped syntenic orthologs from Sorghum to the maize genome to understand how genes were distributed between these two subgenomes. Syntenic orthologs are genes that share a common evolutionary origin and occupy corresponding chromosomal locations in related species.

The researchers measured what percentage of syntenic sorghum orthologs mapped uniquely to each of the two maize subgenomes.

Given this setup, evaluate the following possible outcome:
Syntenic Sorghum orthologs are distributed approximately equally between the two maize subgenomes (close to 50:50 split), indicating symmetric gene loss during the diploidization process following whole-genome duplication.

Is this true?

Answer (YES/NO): NO